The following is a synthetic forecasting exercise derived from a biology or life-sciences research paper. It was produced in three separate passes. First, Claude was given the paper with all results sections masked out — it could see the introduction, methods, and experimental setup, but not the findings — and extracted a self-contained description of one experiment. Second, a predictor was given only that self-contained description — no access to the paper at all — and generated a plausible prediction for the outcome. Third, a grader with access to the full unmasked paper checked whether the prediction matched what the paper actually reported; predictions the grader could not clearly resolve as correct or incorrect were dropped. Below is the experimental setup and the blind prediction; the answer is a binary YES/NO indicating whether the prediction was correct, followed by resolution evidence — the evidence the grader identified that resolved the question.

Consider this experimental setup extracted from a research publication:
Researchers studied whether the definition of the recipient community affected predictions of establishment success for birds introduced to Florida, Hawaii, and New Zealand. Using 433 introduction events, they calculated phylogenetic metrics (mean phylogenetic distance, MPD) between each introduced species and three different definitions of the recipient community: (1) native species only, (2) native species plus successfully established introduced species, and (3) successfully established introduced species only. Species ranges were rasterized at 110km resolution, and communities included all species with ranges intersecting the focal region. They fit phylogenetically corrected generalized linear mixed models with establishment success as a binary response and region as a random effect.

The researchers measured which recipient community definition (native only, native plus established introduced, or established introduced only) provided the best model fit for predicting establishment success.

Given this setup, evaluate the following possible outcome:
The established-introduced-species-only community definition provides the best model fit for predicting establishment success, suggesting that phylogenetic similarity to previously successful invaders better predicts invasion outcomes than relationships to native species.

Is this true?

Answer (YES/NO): NO